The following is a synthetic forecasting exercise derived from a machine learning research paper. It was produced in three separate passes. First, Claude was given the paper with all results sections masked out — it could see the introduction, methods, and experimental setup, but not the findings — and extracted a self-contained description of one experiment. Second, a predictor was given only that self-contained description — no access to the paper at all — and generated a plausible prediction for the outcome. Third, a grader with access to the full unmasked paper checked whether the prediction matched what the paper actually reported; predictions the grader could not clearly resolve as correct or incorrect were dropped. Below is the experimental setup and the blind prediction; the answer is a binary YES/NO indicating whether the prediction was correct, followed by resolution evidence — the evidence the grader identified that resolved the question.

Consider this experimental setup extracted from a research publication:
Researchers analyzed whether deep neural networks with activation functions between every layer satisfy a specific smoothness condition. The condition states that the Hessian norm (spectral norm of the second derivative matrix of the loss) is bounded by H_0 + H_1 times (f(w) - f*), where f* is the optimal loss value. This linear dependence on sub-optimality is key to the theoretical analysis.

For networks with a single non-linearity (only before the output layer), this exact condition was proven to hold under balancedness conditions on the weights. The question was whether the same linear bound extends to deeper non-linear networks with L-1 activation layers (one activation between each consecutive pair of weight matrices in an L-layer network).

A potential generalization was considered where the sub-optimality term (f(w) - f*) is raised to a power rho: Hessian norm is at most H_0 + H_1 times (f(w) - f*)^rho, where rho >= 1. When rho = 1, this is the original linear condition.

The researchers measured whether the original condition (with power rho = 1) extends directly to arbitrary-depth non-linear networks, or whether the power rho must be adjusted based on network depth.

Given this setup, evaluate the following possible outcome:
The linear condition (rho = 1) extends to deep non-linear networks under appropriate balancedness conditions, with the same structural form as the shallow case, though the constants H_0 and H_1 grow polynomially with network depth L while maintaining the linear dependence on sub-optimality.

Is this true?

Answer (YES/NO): NO